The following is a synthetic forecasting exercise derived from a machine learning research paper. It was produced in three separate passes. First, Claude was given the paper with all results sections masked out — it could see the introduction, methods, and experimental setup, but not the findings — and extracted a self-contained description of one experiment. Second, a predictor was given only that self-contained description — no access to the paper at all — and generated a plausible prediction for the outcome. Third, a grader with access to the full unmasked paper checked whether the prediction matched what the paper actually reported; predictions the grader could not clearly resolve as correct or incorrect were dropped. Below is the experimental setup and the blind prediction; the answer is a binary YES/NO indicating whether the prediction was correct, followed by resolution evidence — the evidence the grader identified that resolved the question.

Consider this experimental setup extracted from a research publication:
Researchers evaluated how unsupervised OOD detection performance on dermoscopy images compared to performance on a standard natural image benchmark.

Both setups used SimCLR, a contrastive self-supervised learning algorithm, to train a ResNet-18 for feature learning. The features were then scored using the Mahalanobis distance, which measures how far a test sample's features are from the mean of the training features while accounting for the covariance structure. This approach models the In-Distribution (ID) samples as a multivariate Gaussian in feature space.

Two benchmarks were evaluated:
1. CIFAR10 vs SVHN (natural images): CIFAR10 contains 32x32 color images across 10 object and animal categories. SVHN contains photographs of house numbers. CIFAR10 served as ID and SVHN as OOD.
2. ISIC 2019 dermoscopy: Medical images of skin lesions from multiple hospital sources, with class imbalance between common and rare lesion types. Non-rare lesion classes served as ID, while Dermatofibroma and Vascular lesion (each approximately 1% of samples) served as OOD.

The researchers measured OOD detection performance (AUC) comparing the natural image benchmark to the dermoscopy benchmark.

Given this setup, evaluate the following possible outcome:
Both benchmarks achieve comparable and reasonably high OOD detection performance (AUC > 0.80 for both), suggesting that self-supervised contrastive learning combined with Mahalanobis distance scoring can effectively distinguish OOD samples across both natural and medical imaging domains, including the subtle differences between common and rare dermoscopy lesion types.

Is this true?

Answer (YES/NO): NO